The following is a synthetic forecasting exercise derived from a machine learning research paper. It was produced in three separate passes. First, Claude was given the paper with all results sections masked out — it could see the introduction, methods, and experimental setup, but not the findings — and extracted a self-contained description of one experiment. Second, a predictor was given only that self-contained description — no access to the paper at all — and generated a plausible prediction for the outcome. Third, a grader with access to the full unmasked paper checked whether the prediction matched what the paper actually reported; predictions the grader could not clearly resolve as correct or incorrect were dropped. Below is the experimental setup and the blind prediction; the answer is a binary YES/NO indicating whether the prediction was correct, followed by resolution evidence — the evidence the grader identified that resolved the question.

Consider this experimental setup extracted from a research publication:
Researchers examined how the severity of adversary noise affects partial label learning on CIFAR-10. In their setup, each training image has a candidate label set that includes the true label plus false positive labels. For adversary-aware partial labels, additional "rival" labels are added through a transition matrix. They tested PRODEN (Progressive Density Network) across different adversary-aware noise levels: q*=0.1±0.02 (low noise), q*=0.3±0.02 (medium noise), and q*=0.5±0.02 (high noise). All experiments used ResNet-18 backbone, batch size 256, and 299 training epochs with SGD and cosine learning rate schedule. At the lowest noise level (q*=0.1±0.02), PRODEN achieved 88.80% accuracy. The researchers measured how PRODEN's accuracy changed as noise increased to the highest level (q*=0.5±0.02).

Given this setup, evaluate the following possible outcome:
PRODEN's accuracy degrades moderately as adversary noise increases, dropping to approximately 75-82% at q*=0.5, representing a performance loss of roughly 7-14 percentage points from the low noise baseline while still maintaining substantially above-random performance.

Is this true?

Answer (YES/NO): NO